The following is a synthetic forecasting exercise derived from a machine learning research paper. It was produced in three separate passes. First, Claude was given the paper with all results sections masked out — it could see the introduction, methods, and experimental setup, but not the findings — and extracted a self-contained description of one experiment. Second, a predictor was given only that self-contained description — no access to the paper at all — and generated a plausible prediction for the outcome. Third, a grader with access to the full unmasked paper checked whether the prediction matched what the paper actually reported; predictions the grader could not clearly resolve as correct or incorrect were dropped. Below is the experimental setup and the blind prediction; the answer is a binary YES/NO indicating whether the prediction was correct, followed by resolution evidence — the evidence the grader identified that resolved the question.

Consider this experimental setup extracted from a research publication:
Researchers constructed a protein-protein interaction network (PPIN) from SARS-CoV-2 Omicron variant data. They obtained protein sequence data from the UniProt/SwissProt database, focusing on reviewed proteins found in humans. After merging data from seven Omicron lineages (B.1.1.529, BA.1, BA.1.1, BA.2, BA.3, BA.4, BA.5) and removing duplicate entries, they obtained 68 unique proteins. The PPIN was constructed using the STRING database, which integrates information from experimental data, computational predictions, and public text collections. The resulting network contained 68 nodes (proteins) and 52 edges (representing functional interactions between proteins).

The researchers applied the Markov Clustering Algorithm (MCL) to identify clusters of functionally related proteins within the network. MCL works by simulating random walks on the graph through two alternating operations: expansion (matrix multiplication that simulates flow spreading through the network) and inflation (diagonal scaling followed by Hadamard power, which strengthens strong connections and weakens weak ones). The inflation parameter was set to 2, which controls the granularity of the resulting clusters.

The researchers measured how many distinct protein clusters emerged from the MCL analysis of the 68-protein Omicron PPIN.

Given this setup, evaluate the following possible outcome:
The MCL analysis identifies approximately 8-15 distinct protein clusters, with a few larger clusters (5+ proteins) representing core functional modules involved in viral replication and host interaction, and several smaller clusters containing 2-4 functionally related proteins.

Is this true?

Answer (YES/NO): NO